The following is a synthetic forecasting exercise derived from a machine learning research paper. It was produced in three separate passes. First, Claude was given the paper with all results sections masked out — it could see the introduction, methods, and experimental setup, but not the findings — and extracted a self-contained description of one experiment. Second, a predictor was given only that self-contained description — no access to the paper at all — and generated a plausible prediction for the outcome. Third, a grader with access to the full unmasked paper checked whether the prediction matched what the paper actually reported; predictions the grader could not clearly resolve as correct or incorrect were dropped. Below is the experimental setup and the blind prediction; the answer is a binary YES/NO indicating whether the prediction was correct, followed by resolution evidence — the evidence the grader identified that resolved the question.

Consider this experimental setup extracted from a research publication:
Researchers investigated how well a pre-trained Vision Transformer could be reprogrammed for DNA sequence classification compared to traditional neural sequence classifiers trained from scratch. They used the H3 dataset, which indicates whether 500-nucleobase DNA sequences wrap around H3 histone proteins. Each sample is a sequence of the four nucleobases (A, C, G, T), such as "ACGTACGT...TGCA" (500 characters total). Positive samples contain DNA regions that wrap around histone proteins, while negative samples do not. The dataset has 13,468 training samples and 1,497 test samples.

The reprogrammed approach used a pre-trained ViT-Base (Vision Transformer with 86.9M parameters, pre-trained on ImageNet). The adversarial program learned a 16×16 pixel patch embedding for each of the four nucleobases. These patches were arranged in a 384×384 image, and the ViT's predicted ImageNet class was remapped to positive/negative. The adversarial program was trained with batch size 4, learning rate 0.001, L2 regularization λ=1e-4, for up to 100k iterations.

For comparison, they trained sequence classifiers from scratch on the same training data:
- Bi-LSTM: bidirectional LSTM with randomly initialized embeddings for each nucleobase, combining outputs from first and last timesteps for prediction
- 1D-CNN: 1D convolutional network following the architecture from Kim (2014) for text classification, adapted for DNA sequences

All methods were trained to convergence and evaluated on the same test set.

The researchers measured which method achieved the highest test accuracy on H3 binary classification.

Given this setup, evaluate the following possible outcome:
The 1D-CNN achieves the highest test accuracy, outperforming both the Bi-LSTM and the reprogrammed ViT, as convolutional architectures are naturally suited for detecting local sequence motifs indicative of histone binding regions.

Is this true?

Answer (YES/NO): NO